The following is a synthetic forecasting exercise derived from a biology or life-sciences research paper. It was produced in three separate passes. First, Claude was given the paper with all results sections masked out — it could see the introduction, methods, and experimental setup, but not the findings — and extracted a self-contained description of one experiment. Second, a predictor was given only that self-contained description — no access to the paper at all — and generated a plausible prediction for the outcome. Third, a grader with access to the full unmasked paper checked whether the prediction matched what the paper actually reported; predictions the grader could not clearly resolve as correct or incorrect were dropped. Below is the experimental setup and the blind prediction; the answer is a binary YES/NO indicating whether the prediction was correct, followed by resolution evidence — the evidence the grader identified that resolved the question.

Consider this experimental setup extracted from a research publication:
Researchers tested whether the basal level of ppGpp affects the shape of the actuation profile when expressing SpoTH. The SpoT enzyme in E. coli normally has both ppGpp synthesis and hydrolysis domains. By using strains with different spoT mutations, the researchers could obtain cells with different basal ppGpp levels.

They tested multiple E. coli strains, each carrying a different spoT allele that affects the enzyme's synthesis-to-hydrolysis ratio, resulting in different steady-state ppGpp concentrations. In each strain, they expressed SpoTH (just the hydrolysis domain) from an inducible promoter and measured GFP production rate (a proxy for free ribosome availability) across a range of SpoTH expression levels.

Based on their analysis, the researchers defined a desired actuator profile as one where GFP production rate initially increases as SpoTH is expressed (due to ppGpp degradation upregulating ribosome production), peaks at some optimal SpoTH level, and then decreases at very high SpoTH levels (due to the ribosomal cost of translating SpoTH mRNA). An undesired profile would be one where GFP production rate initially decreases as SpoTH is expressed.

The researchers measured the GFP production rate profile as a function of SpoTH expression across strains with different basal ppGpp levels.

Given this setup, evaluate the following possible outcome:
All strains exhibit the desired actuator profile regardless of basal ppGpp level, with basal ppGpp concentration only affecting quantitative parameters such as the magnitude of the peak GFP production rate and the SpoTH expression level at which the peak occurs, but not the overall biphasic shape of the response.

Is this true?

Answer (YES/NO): NO